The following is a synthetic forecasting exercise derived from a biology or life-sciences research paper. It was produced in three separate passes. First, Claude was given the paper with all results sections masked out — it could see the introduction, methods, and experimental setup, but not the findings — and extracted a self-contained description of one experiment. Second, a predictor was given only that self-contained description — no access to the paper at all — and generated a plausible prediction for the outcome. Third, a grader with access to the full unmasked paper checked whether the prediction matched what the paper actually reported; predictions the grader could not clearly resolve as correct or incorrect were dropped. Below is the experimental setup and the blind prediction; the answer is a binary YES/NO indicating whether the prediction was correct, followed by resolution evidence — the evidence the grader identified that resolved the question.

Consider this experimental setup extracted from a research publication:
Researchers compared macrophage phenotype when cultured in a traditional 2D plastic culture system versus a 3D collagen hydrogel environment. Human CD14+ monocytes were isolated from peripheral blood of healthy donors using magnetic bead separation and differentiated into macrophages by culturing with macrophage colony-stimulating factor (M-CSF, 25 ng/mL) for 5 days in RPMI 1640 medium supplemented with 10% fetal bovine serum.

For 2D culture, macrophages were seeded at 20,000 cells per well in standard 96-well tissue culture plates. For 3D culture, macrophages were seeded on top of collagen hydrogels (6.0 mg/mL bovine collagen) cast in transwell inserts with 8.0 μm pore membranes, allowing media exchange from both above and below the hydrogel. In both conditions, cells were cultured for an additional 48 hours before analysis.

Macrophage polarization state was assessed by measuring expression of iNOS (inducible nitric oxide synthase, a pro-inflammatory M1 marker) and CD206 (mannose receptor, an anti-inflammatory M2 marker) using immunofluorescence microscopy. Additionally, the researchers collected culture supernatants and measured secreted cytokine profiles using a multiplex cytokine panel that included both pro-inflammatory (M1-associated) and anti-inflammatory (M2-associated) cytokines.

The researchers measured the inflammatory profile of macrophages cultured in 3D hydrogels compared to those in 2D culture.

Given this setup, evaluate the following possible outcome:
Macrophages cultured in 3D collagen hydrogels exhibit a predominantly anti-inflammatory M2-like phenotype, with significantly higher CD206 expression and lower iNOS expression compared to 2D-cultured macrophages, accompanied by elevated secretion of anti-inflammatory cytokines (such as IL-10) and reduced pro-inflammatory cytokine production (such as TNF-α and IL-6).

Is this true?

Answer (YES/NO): NO